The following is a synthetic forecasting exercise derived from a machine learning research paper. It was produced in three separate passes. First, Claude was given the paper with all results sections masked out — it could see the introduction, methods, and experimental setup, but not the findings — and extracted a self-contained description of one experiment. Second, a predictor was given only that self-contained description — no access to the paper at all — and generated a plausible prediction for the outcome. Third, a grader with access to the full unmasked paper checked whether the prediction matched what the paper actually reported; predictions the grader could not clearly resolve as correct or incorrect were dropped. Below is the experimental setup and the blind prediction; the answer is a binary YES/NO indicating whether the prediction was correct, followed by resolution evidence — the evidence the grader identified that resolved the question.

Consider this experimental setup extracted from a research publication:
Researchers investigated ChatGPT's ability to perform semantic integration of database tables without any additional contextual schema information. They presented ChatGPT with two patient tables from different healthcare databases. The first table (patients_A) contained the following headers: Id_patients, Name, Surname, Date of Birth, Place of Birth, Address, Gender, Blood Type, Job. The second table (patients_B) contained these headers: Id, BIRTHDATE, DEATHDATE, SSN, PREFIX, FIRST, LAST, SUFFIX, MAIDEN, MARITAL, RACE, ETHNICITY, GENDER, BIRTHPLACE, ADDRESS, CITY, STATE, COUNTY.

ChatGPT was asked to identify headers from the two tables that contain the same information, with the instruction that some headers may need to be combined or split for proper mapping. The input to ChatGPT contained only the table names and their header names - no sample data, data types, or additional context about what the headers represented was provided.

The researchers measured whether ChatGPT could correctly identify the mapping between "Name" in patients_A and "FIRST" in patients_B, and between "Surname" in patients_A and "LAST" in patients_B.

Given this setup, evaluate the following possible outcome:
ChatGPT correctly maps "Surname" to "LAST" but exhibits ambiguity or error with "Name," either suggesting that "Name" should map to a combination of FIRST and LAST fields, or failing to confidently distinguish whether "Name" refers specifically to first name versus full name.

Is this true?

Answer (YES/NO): NO